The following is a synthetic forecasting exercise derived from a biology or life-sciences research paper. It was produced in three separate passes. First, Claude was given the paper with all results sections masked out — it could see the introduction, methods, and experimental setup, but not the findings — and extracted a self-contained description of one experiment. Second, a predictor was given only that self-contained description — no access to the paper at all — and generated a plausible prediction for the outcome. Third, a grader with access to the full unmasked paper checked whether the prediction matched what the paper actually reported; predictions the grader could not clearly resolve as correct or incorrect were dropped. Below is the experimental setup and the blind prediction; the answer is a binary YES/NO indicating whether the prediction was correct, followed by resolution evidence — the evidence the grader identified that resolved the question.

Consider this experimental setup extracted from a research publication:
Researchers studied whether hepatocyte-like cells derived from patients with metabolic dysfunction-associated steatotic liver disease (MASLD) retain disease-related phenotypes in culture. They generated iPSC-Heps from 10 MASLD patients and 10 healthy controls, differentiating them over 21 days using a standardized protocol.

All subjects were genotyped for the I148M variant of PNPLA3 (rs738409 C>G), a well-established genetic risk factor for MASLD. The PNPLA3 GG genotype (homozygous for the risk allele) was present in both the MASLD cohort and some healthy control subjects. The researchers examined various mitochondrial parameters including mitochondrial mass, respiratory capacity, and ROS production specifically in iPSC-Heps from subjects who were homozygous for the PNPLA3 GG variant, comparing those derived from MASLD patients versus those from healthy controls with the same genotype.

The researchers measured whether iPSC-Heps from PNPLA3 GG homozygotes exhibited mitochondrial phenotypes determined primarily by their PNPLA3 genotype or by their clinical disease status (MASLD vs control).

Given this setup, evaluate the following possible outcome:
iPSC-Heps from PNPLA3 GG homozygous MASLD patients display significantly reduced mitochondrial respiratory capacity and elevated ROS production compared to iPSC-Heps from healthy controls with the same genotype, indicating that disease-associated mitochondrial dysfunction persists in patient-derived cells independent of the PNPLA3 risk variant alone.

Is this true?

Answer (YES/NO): YES